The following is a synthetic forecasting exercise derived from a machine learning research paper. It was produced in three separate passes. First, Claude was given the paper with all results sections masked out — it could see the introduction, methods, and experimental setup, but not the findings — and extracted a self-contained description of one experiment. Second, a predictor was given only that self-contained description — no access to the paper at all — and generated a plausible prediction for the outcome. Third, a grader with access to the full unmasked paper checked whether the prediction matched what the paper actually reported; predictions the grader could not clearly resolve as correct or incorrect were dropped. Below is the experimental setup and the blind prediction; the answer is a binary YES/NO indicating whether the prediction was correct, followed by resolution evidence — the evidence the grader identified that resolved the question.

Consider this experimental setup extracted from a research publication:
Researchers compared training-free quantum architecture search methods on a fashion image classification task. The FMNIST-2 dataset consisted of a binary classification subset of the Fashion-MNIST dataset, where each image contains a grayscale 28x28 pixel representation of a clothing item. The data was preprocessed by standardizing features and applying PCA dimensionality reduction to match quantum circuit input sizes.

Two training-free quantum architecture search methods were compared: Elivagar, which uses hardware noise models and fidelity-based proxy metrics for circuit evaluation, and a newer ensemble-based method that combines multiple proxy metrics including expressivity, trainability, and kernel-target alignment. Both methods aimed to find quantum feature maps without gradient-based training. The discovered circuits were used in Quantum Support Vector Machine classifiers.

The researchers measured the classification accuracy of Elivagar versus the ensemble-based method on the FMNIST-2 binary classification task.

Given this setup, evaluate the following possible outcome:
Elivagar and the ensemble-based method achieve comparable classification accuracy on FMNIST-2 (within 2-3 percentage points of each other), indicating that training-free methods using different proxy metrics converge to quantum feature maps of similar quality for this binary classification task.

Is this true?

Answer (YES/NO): YES